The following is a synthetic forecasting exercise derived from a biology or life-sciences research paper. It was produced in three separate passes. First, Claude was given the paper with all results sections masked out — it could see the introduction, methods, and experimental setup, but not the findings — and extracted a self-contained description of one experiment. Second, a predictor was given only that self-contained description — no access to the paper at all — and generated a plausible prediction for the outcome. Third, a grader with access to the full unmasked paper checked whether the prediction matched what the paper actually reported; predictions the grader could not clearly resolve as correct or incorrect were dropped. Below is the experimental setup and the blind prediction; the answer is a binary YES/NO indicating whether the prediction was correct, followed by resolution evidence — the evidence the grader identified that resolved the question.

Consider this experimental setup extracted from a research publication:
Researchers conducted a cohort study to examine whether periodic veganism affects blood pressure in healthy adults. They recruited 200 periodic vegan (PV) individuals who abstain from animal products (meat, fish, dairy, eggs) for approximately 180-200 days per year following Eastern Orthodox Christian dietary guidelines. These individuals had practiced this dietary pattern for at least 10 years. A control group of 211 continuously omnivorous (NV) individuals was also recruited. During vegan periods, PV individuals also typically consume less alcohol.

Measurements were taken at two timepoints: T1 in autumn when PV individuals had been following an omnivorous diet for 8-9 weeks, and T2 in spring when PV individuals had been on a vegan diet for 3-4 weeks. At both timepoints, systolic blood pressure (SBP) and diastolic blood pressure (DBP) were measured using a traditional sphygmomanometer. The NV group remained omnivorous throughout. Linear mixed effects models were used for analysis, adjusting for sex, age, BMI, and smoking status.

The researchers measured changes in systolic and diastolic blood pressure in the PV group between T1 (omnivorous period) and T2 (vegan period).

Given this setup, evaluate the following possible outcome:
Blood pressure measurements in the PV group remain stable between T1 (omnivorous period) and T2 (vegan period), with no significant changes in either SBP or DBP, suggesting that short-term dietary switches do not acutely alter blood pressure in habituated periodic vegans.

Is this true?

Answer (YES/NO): NO